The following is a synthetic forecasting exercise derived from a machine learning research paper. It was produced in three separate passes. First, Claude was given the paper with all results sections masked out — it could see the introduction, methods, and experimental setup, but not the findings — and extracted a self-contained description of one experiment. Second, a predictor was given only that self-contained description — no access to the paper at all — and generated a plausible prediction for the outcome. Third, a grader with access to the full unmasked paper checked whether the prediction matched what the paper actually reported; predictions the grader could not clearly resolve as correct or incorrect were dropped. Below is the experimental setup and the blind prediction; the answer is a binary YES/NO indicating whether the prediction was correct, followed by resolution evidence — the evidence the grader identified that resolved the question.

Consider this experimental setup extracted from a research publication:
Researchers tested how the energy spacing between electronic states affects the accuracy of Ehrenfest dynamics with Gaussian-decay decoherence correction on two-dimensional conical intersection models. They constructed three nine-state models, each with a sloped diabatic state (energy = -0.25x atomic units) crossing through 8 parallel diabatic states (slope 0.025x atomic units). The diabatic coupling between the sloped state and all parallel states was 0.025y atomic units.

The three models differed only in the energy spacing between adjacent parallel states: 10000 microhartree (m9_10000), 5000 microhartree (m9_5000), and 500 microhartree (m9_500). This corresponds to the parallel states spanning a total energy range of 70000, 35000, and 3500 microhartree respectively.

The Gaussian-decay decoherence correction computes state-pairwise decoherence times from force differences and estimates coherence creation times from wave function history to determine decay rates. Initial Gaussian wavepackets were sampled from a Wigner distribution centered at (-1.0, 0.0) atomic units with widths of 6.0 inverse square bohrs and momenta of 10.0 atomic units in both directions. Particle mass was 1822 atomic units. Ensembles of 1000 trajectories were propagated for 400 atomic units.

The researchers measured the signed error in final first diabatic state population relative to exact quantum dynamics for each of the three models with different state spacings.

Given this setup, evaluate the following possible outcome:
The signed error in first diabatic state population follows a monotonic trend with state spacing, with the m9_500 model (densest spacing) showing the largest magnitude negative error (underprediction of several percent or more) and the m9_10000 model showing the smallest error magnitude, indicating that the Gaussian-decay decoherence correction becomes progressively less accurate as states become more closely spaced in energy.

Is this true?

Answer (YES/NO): NO